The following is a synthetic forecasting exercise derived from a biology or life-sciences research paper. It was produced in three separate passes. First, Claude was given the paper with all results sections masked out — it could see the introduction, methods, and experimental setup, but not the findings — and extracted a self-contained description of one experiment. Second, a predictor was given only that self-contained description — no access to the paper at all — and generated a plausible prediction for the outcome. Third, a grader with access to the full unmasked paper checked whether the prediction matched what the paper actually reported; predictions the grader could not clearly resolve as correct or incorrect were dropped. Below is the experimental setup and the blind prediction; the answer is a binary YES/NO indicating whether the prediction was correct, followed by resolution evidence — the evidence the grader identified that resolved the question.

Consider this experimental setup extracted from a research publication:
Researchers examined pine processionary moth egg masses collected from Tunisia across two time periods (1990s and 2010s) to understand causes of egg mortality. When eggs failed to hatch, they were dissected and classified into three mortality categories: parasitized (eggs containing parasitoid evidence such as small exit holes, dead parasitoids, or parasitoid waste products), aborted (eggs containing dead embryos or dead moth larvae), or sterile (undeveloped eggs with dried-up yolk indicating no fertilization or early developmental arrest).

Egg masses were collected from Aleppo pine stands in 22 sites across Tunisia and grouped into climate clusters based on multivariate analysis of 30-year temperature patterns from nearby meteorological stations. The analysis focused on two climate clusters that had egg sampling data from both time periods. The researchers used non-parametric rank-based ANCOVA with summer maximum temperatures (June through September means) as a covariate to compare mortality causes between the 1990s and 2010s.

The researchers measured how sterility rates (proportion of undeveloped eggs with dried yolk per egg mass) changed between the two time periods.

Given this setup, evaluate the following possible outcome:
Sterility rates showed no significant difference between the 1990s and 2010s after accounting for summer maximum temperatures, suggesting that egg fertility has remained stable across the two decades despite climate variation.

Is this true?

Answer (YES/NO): NO